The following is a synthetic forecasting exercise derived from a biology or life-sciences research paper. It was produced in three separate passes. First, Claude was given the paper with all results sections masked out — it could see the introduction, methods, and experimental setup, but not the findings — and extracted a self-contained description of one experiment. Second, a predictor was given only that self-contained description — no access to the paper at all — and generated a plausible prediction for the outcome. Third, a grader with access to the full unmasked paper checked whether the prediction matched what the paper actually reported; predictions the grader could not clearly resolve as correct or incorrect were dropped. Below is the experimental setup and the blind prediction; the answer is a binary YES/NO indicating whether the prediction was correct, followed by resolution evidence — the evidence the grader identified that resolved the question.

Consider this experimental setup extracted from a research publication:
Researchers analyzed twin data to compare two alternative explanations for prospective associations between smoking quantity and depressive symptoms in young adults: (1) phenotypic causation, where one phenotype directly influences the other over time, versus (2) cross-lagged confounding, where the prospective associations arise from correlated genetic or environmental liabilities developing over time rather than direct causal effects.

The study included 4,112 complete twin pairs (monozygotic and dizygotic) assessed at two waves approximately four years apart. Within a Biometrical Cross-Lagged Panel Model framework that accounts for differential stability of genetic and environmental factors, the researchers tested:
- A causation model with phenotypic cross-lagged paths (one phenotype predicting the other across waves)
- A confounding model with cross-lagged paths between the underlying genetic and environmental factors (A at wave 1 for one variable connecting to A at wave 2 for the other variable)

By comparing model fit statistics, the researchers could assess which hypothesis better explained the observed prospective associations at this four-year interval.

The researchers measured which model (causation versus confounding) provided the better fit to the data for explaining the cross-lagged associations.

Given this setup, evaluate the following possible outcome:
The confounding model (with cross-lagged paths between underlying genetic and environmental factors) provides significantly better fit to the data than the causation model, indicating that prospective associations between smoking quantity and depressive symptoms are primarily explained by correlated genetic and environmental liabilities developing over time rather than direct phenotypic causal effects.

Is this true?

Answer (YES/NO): NO